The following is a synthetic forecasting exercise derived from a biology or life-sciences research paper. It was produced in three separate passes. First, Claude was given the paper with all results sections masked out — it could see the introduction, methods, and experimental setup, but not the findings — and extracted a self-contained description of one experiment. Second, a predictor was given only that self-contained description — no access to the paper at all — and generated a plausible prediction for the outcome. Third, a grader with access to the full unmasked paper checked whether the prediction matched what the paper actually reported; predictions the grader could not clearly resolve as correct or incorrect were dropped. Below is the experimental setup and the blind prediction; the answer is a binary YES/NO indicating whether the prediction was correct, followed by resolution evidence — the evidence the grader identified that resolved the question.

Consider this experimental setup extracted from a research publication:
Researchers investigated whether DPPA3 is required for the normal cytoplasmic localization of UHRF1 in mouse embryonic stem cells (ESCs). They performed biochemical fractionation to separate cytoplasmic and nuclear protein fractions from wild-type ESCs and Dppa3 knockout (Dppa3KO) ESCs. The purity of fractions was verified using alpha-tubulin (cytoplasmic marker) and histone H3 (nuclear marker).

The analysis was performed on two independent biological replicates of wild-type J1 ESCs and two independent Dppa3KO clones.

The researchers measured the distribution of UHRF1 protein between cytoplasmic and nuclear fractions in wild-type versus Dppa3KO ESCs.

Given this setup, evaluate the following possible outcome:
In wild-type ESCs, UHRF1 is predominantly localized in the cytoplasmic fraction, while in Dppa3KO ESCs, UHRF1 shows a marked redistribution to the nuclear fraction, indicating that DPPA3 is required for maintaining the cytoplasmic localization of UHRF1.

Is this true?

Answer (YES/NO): NO